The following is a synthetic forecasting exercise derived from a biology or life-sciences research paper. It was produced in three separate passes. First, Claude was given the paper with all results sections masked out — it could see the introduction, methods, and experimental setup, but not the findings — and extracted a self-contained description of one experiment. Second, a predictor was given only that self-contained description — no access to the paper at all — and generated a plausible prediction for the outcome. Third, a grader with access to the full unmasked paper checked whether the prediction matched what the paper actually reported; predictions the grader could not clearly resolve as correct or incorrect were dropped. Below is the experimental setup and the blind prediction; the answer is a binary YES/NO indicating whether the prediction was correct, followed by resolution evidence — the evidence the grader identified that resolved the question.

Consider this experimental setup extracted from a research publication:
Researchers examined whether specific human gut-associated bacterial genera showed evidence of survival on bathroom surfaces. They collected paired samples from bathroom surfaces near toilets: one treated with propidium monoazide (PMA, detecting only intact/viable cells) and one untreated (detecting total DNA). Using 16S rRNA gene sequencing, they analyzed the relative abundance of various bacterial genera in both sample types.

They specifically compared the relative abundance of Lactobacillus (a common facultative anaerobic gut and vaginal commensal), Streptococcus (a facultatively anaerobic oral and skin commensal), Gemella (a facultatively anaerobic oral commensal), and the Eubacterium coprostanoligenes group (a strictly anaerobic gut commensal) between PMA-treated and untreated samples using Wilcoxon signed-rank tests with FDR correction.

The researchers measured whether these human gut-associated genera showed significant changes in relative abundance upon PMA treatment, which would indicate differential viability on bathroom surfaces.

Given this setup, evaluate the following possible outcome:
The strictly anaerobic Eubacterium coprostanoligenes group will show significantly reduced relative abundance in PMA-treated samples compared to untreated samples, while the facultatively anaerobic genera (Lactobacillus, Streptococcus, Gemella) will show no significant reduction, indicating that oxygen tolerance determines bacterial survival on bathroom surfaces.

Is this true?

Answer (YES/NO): NO